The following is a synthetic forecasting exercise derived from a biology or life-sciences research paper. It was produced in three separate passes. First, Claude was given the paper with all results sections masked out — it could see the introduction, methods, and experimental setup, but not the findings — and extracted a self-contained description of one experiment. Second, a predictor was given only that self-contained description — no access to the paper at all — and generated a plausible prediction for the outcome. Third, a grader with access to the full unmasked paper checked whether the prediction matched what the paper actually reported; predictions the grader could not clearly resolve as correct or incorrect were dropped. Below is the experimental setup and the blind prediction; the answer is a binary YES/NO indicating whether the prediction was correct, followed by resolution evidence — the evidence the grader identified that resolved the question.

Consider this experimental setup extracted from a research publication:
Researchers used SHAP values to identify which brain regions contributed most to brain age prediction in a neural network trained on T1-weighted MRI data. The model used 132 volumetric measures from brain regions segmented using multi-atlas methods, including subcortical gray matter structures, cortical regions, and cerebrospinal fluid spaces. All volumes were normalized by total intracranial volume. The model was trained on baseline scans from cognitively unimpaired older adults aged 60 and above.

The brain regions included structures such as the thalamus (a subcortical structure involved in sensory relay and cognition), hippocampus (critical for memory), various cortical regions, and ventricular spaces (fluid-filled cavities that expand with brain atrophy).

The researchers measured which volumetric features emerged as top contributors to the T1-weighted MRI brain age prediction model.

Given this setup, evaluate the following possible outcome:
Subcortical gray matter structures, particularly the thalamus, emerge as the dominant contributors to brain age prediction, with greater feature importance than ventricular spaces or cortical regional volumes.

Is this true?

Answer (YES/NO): YES